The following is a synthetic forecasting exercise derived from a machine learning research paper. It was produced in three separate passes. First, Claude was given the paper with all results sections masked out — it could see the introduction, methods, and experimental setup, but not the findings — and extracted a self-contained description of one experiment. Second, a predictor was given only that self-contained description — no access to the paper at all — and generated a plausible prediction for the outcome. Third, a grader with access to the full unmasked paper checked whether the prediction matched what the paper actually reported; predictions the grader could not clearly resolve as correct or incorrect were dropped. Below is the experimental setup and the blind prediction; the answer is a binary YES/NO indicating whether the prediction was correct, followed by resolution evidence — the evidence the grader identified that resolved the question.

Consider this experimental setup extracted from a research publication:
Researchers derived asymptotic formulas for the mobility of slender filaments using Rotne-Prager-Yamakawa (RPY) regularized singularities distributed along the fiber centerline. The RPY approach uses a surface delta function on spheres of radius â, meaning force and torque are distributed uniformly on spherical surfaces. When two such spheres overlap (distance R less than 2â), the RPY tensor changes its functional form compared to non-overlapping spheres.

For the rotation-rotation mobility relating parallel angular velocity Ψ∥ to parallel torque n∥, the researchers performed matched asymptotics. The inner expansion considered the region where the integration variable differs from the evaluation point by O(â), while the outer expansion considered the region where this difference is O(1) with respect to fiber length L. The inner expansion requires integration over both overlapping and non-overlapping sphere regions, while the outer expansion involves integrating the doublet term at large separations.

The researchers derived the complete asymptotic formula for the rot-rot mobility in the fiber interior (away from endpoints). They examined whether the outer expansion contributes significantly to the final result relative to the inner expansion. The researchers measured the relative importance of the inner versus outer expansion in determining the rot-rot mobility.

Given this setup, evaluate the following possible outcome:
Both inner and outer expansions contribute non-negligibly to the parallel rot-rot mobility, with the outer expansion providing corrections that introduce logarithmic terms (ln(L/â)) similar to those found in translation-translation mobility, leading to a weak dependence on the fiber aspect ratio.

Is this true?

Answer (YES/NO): NO